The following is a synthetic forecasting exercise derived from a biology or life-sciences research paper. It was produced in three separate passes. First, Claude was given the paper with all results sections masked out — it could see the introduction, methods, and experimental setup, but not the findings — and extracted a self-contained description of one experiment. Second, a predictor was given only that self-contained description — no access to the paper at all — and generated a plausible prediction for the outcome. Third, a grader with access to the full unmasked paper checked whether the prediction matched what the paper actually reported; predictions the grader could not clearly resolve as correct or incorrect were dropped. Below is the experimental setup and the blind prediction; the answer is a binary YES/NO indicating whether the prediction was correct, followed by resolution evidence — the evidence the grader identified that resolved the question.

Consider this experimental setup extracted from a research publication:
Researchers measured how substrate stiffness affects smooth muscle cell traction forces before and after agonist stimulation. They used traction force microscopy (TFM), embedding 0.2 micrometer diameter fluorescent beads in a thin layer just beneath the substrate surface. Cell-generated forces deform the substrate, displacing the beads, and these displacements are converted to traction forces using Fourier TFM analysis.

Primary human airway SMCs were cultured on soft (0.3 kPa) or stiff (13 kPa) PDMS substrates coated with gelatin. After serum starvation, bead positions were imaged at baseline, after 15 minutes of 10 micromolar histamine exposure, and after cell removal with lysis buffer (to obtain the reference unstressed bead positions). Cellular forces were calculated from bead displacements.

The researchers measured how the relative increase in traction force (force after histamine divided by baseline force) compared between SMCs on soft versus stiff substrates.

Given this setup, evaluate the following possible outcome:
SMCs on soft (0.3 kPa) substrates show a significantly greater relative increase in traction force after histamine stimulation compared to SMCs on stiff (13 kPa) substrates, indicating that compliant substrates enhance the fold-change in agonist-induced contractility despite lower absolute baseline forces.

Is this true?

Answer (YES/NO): NO